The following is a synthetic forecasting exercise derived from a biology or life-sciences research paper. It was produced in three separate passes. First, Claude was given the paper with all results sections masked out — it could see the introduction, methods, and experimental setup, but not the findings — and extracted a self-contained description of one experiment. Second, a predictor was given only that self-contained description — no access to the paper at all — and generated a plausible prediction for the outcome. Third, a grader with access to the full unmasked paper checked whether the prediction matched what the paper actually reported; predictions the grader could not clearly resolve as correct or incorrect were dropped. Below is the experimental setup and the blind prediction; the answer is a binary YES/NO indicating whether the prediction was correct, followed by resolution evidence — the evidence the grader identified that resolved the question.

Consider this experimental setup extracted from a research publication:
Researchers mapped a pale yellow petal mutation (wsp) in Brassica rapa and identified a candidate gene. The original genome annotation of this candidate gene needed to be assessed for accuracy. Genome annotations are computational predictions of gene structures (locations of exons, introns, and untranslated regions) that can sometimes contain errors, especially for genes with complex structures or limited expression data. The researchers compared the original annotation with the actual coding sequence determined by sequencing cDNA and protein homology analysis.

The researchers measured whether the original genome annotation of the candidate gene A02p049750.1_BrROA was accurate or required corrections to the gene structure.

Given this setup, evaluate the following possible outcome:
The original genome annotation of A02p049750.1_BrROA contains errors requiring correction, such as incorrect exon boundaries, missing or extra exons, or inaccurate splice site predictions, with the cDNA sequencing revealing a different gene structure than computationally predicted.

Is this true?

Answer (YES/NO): YES